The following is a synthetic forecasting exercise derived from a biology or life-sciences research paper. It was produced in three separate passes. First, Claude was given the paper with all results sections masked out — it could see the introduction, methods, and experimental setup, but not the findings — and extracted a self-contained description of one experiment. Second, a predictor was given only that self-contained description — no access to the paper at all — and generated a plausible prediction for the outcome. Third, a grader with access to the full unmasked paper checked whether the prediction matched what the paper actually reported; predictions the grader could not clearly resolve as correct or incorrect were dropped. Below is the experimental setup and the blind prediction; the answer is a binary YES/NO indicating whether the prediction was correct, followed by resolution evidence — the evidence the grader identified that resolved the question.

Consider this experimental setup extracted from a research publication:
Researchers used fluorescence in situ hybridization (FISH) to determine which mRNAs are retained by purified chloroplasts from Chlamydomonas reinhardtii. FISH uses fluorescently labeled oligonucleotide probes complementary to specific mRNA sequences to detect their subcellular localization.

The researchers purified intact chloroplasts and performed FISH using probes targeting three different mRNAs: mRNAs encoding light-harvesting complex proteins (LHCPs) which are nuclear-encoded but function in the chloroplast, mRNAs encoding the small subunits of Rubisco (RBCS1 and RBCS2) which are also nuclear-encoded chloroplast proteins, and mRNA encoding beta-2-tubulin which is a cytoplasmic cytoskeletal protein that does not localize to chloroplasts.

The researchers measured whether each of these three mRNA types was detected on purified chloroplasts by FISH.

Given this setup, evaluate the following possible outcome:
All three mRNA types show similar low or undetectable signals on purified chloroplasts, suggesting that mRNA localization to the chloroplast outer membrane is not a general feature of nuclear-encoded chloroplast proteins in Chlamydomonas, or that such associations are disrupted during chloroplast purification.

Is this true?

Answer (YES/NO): NO